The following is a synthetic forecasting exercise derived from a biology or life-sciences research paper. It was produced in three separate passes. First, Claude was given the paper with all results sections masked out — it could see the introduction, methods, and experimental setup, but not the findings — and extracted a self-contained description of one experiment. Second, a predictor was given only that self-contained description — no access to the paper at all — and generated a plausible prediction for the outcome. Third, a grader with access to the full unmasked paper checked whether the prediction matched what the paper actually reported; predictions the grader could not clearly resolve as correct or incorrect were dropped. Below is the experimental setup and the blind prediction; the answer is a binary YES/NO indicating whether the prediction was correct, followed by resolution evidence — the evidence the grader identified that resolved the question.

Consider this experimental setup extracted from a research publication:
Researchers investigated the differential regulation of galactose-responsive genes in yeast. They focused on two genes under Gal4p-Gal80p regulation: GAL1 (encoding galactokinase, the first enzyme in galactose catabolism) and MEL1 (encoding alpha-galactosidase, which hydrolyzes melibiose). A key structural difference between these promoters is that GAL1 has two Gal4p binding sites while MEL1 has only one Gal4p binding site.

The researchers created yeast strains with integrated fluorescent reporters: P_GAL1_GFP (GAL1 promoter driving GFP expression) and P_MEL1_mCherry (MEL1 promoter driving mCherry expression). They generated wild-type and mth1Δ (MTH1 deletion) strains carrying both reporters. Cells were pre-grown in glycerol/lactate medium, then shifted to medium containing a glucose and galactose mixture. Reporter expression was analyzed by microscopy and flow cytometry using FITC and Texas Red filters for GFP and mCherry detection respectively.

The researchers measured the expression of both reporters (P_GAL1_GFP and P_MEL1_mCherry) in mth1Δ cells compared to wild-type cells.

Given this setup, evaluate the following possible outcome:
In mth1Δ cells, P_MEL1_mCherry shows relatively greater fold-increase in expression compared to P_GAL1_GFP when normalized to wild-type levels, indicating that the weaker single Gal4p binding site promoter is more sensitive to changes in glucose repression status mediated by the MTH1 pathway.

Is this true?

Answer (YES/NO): NO